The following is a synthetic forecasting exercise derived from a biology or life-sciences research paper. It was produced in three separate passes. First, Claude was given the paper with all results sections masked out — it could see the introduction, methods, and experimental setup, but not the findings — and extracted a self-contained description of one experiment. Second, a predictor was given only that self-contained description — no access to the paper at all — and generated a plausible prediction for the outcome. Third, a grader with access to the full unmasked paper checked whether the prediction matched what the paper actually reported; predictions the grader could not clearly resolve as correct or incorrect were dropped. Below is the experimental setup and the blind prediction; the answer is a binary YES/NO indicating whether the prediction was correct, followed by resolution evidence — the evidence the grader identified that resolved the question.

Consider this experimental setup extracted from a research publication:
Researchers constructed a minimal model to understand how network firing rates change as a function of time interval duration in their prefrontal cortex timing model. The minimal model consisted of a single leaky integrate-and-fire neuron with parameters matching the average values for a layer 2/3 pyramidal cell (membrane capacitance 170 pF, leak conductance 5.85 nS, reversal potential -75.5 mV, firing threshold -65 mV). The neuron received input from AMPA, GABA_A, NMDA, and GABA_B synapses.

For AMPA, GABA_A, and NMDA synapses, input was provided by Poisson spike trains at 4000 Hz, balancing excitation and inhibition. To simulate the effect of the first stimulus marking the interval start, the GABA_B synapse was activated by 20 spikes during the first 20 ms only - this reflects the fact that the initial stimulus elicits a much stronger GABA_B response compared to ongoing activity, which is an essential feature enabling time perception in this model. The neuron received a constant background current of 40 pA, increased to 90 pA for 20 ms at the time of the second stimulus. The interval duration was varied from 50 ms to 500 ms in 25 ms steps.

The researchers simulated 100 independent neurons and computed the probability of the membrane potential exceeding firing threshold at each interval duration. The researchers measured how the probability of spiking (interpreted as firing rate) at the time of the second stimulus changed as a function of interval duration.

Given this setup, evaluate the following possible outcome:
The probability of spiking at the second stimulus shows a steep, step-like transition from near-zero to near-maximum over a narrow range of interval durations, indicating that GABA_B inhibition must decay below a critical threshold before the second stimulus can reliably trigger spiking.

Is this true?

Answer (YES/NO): NO